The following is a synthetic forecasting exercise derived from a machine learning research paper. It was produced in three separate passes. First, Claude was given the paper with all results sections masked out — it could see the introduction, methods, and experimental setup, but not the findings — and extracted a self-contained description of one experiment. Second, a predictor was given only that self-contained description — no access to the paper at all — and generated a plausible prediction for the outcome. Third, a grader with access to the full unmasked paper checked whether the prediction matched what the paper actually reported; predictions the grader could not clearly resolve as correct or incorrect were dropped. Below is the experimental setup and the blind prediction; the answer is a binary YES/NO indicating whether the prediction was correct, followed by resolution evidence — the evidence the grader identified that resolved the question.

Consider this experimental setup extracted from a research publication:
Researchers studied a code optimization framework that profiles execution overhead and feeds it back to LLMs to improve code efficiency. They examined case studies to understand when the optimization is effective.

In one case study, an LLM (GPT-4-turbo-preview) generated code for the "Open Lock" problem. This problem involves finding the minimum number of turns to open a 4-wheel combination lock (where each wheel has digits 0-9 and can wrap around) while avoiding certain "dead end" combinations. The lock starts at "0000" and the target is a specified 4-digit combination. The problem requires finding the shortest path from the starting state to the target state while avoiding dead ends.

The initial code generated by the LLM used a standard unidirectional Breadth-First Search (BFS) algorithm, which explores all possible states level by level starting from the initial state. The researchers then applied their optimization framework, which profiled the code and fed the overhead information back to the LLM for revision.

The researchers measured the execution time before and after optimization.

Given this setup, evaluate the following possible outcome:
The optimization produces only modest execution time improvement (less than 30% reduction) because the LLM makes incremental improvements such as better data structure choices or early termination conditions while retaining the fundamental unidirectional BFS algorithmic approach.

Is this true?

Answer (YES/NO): NO